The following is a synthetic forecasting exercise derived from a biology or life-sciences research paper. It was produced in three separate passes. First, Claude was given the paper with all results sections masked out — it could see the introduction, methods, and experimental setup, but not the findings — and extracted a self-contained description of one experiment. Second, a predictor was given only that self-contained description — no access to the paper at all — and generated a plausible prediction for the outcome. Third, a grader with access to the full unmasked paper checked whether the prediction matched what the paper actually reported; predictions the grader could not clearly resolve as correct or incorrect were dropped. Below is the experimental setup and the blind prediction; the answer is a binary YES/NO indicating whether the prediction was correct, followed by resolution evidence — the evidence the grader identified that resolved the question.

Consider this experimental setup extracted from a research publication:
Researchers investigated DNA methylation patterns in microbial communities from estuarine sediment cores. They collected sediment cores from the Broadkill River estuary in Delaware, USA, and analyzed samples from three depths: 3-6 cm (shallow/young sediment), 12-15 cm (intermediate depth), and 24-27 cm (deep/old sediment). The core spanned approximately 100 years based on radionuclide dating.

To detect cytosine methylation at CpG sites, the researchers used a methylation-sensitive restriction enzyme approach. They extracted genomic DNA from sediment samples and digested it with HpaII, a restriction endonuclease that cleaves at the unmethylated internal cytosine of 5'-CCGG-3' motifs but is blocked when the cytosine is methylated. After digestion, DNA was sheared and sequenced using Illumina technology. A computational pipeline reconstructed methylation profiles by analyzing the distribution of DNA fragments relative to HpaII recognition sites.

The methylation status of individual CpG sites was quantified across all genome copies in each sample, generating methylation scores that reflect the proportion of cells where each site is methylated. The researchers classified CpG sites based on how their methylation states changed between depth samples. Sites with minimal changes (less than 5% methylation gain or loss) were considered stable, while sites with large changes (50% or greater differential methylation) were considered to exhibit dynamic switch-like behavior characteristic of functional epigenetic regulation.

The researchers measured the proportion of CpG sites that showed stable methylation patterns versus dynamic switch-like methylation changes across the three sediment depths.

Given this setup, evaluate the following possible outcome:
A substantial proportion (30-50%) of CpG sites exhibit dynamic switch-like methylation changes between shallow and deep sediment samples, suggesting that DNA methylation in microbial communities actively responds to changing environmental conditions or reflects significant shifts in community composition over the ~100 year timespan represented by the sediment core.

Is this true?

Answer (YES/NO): NO